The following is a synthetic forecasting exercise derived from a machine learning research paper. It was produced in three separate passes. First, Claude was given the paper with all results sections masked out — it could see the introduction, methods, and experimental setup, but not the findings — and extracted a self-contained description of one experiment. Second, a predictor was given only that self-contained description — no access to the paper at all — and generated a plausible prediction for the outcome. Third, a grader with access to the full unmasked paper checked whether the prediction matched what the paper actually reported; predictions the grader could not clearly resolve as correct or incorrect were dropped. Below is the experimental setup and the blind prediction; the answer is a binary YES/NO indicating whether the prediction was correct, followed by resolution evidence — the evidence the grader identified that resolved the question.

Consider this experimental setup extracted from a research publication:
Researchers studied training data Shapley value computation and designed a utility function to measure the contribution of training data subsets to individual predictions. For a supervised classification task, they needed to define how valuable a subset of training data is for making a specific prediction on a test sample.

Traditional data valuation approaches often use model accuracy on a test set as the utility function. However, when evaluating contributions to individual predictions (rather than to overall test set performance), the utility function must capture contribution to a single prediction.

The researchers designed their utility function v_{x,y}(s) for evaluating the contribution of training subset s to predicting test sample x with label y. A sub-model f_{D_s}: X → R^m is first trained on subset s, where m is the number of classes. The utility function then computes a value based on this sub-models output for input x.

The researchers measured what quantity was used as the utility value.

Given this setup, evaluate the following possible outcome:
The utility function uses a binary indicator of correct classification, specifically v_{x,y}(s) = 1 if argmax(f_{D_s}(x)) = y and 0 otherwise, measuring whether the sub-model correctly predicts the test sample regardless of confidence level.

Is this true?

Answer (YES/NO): NO